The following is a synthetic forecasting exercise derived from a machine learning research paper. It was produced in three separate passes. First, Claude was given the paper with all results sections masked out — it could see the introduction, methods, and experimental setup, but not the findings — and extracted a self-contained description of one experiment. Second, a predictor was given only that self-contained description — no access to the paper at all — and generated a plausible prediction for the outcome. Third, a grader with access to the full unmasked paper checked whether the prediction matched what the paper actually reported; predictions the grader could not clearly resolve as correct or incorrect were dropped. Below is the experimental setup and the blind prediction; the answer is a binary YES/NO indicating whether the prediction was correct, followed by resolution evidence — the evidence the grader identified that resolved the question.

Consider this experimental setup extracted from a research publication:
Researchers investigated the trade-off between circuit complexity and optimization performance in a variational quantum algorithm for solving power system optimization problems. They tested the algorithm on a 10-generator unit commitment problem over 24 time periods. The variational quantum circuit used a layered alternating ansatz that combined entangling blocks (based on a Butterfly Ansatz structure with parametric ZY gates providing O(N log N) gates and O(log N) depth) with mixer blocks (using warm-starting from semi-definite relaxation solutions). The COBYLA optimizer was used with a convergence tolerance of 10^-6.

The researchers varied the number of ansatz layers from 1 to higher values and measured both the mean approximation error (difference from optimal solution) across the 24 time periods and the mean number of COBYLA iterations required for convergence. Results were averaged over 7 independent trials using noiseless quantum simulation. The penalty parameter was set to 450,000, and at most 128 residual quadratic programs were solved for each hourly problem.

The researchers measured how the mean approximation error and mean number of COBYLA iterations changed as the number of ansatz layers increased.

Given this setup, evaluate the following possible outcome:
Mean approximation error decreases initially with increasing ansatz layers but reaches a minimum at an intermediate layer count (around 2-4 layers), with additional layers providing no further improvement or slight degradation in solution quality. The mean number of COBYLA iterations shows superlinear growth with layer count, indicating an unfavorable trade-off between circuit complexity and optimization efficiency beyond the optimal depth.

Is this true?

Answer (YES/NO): NO